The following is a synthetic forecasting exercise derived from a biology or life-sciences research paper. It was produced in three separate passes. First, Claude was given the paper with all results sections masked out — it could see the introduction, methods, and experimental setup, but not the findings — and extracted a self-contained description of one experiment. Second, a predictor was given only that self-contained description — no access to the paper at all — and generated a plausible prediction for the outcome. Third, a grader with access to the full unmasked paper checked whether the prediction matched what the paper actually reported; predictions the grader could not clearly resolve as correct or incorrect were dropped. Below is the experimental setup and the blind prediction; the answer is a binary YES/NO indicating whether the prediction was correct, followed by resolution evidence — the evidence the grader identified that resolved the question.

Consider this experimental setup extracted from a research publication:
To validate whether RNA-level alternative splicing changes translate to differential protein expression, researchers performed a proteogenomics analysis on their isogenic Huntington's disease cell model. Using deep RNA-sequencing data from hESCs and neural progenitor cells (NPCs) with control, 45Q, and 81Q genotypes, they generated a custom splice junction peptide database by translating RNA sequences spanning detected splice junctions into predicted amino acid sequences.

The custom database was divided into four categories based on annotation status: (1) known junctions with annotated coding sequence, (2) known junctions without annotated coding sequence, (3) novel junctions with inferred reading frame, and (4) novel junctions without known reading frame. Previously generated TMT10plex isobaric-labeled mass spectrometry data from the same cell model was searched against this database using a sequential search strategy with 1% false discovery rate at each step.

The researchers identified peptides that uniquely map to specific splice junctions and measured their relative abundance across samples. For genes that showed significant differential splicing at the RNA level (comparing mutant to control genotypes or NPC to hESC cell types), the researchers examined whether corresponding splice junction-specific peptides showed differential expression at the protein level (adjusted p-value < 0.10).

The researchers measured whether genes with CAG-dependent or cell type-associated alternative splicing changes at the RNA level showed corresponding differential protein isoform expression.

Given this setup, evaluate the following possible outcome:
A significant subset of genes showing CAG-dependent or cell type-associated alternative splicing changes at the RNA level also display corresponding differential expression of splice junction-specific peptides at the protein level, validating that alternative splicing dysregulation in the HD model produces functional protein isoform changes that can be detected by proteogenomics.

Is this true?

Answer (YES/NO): YES